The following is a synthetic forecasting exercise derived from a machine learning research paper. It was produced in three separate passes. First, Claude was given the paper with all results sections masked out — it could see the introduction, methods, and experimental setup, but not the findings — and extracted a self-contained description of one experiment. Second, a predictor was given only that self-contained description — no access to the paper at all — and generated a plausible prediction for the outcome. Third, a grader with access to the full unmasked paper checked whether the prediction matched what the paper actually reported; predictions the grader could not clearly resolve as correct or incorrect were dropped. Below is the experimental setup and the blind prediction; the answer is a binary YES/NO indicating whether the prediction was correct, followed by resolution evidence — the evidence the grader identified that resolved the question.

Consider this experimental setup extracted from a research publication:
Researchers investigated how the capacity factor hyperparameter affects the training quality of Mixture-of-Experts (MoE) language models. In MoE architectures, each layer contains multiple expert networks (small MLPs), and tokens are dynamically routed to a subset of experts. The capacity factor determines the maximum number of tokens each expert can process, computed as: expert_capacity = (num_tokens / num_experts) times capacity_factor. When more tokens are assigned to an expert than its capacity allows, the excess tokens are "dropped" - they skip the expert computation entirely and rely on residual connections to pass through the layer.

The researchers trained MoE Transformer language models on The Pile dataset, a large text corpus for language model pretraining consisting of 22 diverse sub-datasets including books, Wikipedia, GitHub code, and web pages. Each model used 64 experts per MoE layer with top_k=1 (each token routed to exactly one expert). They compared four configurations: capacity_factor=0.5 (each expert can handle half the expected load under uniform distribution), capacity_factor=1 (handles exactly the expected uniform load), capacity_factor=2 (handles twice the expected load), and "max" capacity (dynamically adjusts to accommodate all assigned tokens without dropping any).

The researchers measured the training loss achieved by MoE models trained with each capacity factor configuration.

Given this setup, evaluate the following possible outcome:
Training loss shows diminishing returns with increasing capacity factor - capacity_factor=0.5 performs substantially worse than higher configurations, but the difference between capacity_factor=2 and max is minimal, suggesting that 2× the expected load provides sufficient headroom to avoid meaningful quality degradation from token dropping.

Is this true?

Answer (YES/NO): NO